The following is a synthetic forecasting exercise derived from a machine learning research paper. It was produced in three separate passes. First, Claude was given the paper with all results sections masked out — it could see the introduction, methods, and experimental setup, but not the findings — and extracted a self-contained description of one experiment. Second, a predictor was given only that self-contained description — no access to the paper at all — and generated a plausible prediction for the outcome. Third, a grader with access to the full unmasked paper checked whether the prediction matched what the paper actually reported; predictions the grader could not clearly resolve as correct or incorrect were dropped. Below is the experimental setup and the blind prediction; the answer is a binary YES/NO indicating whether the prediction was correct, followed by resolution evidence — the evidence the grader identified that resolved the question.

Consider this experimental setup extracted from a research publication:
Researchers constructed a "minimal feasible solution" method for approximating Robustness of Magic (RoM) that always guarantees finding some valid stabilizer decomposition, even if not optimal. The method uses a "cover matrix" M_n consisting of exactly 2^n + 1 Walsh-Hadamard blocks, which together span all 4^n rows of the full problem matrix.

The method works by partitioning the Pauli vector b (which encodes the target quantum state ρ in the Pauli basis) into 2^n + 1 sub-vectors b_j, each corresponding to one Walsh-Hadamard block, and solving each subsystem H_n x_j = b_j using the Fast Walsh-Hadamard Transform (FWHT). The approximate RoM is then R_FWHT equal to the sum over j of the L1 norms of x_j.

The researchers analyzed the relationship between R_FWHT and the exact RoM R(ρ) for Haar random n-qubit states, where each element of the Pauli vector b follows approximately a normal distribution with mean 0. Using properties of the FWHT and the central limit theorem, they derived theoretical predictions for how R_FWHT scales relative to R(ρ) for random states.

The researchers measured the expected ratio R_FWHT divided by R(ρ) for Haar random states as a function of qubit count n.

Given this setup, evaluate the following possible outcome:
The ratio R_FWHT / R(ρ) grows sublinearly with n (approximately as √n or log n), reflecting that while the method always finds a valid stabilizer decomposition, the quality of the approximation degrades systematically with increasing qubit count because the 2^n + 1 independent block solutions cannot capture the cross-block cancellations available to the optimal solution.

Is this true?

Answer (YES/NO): NO